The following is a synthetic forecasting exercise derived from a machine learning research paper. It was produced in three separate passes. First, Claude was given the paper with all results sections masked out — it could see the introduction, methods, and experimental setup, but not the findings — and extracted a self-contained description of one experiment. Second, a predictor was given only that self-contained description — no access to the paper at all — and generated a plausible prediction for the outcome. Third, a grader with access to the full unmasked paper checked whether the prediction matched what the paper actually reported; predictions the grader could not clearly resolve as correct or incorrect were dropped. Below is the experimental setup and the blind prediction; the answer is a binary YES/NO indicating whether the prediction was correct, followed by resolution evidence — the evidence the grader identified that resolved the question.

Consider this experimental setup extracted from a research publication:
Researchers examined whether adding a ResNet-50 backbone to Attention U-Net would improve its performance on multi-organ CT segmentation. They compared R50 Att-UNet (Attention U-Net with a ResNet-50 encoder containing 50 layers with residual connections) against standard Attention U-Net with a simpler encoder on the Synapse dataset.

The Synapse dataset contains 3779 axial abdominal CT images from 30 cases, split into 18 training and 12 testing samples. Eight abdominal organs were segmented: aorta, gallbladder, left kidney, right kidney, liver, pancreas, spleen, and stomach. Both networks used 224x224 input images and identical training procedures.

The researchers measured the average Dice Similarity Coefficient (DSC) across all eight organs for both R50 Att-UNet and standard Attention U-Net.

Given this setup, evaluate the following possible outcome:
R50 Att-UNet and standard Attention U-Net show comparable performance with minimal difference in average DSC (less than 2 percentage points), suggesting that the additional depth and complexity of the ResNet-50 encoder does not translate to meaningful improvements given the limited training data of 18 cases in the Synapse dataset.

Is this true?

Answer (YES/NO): NO